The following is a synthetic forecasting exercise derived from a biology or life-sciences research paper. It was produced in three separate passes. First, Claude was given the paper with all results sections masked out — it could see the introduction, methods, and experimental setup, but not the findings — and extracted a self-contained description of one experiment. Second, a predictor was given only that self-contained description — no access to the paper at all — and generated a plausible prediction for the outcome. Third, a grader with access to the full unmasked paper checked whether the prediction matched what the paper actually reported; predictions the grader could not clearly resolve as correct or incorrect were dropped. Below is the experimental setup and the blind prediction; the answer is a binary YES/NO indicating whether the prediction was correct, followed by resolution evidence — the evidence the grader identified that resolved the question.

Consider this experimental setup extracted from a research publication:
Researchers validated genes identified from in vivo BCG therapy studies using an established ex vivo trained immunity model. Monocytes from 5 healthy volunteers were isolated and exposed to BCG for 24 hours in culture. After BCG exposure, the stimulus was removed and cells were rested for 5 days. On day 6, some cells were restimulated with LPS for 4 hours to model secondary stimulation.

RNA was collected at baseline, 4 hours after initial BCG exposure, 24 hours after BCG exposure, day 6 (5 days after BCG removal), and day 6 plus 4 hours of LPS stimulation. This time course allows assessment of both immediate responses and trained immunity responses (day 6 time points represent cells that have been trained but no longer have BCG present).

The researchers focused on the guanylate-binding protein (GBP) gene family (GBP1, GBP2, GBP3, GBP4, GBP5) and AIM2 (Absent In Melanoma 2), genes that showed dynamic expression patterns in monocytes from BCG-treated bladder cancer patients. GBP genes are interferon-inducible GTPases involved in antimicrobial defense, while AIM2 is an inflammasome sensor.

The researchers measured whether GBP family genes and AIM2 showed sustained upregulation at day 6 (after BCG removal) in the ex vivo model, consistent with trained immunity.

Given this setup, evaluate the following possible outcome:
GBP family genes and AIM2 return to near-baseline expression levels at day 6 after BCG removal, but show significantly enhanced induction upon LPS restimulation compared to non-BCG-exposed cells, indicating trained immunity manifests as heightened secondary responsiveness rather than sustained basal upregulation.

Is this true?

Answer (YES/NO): NO